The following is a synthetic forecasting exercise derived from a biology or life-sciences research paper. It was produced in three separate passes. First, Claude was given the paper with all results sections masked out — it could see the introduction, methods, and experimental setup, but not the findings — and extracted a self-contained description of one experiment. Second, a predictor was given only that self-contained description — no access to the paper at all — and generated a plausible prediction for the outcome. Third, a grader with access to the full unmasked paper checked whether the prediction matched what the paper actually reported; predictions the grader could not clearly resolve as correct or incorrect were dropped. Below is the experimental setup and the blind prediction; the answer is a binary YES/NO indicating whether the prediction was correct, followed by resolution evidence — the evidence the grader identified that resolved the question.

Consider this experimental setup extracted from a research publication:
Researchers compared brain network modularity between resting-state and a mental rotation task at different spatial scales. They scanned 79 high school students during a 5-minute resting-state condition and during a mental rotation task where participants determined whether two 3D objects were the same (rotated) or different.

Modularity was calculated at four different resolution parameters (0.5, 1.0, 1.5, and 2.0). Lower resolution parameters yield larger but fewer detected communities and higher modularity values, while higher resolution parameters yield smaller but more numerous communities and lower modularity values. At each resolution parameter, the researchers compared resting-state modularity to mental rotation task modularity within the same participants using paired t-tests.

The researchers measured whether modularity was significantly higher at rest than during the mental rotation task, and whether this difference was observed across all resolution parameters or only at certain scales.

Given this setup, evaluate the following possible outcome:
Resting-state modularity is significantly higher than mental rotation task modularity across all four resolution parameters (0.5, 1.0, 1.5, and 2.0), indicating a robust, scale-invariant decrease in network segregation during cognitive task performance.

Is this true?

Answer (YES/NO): NO